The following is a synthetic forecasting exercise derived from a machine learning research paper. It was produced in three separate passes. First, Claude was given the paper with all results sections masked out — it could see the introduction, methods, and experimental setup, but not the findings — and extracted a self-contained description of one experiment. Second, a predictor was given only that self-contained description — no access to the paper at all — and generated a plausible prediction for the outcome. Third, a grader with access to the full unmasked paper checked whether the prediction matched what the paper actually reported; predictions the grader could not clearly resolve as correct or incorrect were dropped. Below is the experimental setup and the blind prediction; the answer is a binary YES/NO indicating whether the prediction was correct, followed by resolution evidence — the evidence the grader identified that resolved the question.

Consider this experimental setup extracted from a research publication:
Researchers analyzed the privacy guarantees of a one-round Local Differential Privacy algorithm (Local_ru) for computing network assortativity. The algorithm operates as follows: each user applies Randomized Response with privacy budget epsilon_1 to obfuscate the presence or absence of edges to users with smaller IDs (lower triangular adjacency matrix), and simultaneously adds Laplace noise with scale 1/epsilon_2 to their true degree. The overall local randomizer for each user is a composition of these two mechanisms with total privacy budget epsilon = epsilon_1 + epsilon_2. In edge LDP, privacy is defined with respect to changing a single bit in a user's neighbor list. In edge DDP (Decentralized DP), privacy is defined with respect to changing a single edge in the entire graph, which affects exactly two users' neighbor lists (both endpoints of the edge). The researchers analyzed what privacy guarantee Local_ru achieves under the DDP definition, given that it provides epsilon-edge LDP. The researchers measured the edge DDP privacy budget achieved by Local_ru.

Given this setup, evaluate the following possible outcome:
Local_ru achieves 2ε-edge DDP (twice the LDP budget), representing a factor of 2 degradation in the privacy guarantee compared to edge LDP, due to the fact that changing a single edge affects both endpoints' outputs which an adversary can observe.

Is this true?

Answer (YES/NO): YES